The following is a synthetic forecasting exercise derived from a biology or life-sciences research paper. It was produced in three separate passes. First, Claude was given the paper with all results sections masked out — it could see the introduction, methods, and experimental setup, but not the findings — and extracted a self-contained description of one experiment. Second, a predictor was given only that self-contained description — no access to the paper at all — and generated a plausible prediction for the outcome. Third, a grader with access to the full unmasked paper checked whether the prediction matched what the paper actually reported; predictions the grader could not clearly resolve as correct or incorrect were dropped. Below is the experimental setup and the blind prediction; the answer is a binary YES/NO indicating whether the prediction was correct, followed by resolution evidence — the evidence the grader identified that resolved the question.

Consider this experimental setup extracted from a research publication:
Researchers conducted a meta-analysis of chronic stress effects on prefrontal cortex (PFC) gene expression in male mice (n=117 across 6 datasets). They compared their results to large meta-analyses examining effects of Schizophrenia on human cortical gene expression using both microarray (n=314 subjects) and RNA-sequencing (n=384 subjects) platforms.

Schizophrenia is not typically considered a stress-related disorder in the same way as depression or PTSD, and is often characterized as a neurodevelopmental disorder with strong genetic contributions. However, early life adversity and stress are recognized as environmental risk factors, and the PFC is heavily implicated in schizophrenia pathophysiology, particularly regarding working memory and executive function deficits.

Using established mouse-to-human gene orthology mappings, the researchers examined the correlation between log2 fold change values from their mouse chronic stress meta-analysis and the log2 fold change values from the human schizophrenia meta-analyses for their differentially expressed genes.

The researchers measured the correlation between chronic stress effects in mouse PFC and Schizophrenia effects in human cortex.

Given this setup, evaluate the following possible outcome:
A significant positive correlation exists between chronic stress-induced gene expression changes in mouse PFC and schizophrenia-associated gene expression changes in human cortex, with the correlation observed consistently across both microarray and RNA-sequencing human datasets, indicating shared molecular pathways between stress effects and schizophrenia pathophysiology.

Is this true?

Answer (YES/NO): NO